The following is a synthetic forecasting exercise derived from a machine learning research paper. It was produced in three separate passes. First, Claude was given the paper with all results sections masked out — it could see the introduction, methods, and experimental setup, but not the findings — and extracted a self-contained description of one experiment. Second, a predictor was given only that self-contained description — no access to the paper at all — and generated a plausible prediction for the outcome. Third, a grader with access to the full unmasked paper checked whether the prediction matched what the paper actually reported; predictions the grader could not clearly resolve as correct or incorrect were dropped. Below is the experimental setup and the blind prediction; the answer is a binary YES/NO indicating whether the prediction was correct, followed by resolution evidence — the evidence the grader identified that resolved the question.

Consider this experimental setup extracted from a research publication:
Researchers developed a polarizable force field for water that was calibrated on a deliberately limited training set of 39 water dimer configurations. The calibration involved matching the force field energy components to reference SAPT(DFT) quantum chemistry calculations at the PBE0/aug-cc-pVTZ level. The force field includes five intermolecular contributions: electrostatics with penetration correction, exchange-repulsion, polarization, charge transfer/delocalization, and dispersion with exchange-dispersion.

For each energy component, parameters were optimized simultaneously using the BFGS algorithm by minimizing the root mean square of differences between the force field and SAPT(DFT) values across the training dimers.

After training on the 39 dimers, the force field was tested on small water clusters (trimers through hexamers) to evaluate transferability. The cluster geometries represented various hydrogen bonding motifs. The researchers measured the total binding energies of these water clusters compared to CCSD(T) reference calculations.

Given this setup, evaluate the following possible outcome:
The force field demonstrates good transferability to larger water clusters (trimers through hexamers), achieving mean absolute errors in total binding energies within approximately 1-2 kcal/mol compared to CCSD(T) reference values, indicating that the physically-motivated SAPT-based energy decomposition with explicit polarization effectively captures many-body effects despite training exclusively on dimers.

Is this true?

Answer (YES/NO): YES